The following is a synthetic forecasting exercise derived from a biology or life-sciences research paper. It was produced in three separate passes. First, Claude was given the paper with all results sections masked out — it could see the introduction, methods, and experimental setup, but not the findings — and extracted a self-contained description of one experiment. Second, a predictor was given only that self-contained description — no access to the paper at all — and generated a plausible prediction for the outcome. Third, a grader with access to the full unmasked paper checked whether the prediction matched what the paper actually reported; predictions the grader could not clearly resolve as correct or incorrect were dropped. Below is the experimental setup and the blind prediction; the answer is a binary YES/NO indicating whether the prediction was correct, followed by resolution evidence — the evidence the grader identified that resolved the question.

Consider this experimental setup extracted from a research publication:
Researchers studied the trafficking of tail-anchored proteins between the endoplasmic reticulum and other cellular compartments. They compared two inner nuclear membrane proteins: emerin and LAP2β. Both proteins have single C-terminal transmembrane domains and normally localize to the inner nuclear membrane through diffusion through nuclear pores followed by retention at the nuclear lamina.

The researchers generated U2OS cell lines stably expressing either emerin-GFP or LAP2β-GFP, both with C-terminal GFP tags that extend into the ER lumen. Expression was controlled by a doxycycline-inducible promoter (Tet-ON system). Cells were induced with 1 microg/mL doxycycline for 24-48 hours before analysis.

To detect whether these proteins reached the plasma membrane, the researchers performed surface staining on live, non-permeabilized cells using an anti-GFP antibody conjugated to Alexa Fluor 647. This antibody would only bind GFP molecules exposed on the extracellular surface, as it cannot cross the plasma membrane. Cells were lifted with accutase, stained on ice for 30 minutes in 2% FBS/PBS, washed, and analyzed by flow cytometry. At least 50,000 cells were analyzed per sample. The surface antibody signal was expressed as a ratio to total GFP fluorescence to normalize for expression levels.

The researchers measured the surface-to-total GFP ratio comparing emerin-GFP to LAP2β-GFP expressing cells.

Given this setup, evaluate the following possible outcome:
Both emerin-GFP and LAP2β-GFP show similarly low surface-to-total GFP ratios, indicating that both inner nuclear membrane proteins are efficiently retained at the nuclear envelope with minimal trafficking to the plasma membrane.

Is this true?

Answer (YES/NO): NO